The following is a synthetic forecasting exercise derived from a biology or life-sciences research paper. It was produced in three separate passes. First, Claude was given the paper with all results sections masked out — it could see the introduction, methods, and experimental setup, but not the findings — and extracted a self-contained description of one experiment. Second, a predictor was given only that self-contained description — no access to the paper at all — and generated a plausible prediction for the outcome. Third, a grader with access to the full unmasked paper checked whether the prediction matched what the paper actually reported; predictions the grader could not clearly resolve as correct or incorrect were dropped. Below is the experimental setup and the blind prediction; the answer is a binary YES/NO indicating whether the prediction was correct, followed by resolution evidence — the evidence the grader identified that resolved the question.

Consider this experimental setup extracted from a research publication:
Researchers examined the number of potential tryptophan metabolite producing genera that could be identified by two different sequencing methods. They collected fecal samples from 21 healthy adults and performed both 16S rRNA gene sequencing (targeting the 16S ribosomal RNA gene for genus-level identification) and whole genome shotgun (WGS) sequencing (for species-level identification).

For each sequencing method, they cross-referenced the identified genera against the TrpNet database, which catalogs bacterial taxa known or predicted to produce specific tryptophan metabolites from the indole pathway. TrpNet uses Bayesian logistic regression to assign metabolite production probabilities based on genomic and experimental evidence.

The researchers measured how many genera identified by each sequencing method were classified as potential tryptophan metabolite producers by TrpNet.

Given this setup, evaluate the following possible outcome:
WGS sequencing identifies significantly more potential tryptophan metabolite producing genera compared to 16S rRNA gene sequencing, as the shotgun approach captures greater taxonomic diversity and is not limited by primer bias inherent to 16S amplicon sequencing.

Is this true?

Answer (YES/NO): NO